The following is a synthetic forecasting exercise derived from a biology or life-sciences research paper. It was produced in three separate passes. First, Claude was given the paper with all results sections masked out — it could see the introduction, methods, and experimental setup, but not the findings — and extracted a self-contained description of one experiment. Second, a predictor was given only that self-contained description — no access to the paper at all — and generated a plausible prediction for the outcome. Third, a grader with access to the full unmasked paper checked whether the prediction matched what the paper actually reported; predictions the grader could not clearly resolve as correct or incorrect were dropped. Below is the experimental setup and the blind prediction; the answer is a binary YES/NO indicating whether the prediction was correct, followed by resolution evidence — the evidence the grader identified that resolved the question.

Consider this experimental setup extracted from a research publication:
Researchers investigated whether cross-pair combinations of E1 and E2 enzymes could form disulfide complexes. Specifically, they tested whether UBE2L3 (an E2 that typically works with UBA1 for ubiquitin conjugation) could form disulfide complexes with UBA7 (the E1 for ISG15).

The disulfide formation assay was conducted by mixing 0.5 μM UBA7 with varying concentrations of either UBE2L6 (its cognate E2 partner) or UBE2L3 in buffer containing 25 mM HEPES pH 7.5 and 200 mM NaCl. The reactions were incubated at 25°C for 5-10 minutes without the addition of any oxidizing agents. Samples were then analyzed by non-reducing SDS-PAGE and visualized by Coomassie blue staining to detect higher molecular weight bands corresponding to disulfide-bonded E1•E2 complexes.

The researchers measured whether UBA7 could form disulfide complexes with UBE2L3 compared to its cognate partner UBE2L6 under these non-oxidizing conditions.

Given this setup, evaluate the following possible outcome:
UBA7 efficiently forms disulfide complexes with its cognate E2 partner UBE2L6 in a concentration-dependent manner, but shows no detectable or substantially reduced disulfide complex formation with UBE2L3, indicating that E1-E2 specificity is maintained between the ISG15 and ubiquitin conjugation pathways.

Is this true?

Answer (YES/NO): YES